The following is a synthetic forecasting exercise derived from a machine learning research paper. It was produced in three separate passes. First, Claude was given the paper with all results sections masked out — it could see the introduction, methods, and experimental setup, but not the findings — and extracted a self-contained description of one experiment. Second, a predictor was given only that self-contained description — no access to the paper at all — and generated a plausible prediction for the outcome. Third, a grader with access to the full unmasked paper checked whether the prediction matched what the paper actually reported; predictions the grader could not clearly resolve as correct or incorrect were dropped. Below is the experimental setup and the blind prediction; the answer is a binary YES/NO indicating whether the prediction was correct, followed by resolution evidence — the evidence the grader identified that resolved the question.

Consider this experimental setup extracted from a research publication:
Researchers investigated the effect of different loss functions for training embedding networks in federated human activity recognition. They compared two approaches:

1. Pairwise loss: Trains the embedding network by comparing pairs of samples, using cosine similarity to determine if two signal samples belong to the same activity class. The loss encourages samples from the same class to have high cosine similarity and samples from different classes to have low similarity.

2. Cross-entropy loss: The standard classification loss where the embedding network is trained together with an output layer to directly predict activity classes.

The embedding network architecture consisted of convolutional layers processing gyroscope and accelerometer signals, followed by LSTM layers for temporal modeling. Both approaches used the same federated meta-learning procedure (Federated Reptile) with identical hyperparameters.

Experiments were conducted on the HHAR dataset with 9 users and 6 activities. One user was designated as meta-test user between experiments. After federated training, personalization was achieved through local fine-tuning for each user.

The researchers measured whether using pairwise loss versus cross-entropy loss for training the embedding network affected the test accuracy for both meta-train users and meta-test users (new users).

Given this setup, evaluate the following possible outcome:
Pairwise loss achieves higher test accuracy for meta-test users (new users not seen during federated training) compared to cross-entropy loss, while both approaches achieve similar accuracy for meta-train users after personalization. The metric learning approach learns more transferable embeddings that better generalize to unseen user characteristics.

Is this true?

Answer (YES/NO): NO